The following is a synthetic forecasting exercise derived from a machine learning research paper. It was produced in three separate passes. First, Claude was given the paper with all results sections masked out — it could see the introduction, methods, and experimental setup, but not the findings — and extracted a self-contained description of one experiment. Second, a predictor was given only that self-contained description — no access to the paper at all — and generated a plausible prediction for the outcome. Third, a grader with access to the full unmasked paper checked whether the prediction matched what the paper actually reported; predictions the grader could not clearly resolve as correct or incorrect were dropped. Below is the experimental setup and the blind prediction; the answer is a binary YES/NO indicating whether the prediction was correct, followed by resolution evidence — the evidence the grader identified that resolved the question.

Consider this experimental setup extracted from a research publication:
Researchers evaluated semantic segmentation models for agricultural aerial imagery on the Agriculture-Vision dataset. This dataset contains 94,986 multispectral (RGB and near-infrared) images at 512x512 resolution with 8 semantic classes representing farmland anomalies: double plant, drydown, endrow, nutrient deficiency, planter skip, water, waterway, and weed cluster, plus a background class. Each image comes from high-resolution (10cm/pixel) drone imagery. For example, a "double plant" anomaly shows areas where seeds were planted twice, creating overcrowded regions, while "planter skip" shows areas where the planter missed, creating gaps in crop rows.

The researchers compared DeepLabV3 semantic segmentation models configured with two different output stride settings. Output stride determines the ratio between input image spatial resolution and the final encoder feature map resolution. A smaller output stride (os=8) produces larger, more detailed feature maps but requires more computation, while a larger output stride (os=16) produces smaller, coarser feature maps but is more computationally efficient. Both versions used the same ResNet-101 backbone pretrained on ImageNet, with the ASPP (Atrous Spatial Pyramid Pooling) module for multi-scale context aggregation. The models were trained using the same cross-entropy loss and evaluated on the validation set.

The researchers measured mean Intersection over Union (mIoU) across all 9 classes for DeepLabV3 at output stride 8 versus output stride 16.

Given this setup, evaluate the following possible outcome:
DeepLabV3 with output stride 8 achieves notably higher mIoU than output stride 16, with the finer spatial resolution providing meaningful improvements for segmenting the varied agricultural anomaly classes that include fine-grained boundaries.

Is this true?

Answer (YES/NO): NO